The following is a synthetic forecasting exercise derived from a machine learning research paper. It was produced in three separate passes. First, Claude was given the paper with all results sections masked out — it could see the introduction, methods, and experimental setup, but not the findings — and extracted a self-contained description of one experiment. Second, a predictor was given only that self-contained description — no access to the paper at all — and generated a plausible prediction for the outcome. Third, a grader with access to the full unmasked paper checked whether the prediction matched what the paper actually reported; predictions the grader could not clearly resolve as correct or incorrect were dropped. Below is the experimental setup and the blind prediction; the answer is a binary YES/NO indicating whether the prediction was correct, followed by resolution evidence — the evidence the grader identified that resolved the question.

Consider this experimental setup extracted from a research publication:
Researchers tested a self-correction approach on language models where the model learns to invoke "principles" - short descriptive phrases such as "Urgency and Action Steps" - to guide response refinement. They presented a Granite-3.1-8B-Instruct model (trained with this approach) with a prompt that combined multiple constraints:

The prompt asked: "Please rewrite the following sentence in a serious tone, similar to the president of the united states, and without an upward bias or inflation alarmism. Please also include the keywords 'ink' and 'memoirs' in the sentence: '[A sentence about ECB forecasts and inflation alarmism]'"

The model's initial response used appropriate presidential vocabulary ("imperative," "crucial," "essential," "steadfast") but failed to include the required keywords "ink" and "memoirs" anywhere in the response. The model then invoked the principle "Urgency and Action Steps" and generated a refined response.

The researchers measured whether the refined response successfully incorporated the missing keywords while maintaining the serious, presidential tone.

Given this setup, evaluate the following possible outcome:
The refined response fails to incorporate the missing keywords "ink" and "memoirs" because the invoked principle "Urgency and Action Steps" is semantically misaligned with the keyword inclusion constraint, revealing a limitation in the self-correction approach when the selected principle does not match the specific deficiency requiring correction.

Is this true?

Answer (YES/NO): NO